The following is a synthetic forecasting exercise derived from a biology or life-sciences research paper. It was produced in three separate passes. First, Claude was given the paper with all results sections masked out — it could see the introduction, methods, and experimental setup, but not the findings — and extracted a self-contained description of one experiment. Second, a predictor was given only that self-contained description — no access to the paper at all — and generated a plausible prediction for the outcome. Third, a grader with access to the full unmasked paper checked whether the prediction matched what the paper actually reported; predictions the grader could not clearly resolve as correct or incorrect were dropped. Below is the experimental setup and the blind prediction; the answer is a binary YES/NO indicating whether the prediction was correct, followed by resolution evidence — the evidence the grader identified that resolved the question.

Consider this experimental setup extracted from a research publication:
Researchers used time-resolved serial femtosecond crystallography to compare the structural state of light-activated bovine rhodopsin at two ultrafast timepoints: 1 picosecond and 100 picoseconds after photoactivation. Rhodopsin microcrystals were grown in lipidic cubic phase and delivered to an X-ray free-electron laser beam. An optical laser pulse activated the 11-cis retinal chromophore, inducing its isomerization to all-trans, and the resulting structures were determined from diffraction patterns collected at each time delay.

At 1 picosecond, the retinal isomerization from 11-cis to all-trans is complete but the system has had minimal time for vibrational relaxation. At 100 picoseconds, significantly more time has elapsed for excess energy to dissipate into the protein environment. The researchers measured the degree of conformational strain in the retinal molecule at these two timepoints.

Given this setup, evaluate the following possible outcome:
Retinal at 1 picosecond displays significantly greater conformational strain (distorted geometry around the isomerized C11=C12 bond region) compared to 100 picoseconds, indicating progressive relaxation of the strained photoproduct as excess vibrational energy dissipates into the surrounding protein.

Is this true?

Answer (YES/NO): NO